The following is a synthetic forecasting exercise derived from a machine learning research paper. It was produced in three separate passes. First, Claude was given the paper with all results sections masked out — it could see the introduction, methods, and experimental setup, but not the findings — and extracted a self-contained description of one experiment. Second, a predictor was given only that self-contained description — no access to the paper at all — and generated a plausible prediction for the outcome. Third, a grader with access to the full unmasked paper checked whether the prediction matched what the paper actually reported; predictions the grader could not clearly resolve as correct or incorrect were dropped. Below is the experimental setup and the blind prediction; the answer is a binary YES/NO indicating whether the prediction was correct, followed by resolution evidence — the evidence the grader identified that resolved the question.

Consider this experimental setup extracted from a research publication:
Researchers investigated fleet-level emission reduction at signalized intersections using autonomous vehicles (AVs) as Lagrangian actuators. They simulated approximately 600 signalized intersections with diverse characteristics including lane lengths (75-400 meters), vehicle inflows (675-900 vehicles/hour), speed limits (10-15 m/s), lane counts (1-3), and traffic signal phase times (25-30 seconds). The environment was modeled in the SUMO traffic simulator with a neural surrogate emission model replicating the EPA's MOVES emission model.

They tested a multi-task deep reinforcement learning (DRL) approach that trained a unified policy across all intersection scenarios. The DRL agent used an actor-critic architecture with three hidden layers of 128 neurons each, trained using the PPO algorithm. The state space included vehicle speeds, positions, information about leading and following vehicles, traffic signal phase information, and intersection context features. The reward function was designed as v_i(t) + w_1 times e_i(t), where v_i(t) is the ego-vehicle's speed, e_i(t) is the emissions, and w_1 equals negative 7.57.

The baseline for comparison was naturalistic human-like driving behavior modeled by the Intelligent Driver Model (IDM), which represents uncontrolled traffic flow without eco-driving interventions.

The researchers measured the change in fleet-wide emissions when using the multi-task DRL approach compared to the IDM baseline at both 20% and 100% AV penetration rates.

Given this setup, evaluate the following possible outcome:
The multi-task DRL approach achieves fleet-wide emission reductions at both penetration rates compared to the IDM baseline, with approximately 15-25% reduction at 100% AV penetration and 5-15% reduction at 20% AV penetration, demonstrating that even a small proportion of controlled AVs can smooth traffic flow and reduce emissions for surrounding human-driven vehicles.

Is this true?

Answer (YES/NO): NO